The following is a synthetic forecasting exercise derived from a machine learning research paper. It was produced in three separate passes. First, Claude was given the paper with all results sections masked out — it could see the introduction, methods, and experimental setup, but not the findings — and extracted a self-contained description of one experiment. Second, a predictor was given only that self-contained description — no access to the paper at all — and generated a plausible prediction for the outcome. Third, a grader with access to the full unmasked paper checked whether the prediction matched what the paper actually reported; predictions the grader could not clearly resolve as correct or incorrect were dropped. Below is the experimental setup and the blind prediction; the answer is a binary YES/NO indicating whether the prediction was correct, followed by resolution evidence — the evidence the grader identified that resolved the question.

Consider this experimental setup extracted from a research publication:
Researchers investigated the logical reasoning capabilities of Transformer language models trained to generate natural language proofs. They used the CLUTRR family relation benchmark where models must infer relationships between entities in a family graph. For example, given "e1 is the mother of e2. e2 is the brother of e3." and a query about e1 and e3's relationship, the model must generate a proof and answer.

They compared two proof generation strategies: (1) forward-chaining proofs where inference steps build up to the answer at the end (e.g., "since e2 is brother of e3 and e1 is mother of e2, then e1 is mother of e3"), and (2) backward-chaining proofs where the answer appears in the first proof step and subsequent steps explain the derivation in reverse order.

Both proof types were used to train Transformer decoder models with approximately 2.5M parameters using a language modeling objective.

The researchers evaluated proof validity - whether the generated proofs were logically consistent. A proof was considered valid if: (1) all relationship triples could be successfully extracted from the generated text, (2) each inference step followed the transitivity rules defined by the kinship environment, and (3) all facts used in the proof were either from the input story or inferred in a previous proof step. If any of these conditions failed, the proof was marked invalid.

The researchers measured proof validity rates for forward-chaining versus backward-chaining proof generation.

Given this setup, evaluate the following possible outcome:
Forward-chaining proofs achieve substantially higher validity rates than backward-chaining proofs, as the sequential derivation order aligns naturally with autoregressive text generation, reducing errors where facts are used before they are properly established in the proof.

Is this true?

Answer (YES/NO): YES